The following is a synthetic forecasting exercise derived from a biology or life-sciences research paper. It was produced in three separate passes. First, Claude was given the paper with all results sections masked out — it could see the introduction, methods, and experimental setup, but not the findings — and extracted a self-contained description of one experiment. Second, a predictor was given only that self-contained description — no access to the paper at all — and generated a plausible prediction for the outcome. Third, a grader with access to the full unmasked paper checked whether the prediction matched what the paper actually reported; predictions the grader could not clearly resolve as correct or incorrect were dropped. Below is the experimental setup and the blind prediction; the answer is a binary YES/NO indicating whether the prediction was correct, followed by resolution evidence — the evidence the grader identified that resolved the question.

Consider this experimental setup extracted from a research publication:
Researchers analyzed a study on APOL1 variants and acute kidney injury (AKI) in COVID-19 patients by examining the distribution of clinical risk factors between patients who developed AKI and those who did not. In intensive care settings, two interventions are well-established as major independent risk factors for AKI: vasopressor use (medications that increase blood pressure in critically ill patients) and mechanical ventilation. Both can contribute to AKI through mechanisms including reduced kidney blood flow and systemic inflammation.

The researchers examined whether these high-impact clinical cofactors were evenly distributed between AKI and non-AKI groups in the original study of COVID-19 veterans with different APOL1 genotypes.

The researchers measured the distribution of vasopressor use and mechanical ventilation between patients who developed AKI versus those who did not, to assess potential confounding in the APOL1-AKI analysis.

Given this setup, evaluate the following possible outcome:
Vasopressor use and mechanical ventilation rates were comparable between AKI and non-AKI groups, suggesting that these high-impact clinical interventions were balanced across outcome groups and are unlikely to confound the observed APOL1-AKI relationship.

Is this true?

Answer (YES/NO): NO